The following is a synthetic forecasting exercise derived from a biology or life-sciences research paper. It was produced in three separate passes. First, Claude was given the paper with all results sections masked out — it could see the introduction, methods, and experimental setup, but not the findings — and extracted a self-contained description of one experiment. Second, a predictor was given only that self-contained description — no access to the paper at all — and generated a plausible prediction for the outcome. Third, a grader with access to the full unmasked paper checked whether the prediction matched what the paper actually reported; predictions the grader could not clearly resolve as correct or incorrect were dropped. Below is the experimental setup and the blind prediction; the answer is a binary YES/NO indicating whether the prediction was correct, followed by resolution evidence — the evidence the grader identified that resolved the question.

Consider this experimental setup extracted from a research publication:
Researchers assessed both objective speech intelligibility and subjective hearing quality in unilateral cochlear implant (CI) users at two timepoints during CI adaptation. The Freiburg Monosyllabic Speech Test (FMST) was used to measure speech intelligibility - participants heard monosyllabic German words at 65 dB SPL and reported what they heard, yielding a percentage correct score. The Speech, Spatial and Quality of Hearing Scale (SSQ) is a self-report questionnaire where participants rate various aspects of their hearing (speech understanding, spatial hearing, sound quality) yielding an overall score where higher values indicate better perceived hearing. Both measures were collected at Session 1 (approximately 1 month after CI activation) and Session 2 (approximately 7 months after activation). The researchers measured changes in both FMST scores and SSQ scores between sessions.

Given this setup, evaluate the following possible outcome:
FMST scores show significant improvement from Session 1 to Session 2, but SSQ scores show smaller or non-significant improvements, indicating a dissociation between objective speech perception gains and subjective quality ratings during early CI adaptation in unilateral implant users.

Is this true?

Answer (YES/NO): NO